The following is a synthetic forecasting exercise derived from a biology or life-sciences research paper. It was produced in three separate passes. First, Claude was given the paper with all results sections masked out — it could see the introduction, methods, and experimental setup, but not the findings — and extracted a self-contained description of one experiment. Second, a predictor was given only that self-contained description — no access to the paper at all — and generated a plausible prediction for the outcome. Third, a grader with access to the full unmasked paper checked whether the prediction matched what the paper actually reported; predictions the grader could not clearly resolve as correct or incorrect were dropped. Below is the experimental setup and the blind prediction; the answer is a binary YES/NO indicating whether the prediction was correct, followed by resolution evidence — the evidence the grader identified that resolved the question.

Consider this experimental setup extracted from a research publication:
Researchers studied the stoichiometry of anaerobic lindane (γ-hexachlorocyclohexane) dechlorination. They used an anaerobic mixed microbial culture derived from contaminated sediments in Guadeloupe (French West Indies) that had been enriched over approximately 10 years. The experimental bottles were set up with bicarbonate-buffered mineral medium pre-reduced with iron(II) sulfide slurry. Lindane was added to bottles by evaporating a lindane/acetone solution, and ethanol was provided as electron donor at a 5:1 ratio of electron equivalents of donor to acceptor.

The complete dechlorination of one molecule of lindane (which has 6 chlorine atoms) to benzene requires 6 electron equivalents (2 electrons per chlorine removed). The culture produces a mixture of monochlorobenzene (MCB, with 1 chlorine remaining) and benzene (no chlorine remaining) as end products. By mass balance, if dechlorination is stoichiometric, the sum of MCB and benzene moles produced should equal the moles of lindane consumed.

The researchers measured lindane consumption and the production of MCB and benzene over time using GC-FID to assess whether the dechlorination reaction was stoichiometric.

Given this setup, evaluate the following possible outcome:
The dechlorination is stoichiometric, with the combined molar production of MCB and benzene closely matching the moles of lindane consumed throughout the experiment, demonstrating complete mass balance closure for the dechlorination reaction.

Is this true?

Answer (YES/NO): YES